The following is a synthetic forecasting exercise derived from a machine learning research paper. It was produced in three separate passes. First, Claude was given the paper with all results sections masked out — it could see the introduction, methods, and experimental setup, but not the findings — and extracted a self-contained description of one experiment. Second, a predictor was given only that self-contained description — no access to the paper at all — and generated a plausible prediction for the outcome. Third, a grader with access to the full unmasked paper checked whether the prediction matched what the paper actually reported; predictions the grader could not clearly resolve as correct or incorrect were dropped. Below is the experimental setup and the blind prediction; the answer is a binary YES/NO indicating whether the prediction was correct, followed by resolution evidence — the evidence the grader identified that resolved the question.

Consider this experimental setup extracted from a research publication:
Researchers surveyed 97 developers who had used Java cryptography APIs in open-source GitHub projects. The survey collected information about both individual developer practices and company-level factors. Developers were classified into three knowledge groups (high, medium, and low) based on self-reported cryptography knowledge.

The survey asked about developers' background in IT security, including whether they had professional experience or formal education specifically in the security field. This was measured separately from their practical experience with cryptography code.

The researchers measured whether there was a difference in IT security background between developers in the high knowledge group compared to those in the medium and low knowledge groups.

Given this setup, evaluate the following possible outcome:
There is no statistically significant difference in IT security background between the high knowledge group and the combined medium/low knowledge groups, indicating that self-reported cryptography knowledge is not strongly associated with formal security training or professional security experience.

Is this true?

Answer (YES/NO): NO